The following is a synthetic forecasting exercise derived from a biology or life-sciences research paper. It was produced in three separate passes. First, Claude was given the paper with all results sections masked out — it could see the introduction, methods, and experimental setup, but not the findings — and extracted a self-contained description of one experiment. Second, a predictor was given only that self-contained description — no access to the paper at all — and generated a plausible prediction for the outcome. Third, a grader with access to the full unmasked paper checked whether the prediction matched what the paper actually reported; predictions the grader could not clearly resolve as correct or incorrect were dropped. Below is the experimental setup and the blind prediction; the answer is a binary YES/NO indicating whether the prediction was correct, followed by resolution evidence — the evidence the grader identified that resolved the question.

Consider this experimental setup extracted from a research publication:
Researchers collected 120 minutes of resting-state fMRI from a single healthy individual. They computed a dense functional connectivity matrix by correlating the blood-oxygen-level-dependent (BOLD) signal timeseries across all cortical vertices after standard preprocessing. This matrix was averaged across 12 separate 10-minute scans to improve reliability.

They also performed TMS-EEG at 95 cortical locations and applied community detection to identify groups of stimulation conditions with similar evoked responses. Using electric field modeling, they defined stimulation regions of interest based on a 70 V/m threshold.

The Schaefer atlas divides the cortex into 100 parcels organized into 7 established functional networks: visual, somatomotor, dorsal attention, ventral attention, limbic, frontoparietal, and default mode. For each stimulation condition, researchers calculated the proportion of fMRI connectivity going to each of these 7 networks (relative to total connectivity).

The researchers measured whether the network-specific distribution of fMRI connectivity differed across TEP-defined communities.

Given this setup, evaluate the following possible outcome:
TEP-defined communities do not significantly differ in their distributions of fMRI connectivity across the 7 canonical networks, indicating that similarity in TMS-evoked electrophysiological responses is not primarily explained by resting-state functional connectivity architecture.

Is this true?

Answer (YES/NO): NO